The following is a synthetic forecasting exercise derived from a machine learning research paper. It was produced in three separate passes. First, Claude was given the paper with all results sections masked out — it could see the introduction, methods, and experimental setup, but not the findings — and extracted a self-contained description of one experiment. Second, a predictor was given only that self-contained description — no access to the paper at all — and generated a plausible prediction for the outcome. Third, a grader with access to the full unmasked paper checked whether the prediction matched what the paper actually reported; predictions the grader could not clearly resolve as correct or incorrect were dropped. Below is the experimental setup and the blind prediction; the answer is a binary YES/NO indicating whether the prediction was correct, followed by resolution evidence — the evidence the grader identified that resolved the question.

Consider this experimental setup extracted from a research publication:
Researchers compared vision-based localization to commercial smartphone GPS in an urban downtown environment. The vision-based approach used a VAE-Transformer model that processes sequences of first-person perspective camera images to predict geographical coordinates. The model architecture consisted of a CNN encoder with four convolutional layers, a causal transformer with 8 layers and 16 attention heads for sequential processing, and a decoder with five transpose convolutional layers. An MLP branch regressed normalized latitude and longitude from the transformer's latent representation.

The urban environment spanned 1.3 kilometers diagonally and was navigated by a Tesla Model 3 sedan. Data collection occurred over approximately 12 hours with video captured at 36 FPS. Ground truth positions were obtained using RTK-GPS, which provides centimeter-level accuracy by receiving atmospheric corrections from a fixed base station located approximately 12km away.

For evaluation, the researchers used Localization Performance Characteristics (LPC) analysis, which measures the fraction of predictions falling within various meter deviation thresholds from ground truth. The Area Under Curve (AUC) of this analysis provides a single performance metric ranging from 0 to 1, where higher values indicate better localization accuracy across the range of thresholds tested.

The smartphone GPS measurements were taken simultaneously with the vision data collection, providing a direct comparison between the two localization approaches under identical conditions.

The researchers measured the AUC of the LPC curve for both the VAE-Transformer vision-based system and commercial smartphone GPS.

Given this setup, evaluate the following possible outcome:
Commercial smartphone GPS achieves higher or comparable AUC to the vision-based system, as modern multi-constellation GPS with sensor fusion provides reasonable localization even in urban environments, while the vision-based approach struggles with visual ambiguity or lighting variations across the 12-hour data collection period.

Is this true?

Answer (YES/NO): YES